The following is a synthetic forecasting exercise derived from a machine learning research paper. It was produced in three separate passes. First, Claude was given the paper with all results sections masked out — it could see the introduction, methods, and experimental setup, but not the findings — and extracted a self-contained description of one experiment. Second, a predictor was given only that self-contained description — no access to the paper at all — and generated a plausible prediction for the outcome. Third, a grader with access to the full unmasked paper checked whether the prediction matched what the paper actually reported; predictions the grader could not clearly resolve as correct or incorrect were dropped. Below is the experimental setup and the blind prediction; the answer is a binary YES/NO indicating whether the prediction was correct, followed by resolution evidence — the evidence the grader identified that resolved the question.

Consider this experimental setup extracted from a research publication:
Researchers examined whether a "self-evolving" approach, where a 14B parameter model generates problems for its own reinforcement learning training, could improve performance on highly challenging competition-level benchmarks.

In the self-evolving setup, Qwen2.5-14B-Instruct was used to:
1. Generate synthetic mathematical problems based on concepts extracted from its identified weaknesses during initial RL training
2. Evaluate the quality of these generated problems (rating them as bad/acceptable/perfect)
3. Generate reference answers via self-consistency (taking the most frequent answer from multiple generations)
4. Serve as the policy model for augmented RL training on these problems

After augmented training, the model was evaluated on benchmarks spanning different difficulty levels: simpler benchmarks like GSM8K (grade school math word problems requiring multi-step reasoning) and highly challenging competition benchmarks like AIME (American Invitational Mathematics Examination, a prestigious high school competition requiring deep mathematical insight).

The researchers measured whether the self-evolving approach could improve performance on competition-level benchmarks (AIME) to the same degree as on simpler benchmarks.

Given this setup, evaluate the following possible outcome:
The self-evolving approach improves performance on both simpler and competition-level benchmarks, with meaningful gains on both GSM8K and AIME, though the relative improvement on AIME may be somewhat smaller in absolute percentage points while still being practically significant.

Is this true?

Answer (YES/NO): NO